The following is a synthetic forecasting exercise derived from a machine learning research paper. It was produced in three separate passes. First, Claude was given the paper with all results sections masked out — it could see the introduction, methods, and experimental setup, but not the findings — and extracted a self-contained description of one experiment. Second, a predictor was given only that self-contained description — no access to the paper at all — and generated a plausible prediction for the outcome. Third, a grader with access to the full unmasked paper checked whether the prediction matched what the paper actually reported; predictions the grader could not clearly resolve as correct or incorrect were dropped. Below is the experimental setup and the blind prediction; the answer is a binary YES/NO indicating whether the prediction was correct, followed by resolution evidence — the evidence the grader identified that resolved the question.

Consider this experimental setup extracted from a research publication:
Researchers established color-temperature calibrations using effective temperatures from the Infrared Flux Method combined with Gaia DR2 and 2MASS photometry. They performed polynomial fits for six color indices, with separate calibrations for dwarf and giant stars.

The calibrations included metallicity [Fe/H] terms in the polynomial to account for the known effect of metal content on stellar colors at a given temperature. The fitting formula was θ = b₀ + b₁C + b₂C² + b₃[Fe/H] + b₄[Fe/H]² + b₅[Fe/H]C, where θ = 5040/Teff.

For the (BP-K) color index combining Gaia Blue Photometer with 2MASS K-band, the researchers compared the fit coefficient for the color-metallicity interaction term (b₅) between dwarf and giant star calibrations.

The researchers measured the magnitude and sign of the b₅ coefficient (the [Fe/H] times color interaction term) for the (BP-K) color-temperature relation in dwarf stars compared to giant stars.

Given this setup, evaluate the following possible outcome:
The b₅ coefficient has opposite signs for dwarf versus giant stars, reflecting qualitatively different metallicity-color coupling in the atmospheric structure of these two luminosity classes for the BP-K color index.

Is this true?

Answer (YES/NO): NO